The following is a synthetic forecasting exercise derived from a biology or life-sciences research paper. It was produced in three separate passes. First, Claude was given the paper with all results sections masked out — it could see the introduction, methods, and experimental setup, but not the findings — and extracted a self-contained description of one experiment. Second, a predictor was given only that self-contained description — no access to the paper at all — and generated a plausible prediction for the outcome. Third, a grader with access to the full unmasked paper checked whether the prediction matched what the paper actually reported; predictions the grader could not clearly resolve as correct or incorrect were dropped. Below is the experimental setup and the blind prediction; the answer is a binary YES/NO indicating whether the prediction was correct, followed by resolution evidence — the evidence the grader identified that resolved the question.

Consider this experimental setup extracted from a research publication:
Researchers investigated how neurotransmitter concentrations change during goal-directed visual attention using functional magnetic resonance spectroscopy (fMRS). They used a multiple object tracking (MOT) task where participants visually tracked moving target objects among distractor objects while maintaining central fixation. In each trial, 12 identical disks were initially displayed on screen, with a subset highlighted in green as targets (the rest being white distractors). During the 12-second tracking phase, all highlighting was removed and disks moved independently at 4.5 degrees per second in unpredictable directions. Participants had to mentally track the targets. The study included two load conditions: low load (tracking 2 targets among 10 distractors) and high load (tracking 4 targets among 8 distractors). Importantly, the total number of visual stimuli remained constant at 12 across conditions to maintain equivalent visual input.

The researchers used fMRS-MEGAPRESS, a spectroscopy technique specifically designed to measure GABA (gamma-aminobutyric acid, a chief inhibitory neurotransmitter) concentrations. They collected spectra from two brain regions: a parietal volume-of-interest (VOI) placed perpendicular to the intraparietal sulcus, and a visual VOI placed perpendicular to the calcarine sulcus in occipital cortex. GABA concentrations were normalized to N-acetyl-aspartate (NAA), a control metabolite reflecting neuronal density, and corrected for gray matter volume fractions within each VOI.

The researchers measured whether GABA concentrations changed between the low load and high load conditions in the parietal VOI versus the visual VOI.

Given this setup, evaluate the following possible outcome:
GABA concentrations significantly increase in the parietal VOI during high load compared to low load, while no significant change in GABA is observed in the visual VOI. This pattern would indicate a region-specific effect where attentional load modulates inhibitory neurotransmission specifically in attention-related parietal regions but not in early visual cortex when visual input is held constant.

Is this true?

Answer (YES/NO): YES